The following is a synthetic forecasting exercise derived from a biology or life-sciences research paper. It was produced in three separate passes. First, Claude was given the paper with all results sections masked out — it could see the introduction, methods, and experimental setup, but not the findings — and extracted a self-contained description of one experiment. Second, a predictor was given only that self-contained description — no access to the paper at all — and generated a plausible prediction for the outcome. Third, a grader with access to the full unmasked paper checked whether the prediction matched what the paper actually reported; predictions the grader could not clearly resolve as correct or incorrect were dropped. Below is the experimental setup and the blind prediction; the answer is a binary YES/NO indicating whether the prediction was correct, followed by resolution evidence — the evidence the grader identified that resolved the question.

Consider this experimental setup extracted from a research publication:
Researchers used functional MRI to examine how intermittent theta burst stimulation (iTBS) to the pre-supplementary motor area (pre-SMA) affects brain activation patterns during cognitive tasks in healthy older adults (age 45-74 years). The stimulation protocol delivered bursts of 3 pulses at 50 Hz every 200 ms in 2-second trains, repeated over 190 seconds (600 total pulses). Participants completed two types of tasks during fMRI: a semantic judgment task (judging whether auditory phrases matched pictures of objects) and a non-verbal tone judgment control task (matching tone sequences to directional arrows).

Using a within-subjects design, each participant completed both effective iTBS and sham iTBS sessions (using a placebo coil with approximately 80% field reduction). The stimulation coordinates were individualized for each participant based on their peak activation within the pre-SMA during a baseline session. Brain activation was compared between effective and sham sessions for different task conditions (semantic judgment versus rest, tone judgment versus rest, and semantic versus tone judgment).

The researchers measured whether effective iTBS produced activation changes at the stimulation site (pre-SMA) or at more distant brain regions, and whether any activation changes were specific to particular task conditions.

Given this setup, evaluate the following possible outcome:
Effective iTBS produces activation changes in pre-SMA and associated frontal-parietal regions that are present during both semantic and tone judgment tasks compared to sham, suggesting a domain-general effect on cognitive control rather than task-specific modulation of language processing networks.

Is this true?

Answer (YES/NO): NO